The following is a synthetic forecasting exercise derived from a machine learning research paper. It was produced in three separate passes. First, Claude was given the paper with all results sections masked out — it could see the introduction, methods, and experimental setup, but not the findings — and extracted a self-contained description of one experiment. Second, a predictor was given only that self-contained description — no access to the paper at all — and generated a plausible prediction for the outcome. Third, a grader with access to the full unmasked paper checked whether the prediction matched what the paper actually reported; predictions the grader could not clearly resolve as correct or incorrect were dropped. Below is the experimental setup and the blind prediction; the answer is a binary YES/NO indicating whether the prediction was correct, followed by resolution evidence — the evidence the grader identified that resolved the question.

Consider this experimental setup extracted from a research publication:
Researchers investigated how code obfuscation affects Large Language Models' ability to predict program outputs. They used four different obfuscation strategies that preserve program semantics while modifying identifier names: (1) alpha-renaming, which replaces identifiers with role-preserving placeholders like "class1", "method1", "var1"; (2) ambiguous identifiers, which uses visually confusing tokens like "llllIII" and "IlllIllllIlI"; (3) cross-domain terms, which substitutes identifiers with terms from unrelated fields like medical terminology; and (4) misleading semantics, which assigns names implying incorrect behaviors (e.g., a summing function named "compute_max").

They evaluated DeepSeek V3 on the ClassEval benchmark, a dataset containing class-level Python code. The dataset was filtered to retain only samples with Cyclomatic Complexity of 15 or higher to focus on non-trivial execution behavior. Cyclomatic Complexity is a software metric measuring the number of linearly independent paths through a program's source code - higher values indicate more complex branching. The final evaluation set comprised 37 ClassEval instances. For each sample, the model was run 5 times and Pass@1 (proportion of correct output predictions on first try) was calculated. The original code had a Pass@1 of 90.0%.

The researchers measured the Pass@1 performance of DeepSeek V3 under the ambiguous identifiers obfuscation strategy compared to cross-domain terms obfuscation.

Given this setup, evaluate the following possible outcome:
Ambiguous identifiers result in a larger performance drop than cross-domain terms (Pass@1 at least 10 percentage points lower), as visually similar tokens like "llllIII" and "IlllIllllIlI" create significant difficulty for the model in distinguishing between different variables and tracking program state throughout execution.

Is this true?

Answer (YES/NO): YES